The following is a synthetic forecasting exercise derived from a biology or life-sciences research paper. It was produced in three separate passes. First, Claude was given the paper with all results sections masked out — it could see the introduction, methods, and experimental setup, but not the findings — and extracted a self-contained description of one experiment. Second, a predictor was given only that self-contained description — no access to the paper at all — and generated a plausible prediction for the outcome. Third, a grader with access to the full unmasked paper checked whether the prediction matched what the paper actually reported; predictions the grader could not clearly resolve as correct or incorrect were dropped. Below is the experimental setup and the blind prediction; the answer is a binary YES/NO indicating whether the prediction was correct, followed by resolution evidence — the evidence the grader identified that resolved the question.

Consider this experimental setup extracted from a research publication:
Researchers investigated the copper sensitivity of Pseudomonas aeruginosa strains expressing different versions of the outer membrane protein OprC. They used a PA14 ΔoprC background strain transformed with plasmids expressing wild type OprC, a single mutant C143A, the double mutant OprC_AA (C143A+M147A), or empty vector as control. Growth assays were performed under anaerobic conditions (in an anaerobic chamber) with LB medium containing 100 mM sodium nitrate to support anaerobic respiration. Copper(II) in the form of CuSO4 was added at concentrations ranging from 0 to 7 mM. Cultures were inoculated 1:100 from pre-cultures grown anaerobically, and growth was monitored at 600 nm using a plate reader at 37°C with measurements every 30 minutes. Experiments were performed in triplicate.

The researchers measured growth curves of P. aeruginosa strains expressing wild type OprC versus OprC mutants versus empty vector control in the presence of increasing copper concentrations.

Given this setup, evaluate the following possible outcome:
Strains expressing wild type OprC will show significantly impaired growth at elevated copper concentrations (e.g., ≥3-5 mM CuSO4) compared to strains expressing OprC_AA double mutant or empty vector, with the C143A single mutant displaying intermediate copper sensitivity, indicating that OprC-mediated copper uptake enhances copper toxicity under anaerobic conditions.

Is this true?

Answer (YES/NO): NO